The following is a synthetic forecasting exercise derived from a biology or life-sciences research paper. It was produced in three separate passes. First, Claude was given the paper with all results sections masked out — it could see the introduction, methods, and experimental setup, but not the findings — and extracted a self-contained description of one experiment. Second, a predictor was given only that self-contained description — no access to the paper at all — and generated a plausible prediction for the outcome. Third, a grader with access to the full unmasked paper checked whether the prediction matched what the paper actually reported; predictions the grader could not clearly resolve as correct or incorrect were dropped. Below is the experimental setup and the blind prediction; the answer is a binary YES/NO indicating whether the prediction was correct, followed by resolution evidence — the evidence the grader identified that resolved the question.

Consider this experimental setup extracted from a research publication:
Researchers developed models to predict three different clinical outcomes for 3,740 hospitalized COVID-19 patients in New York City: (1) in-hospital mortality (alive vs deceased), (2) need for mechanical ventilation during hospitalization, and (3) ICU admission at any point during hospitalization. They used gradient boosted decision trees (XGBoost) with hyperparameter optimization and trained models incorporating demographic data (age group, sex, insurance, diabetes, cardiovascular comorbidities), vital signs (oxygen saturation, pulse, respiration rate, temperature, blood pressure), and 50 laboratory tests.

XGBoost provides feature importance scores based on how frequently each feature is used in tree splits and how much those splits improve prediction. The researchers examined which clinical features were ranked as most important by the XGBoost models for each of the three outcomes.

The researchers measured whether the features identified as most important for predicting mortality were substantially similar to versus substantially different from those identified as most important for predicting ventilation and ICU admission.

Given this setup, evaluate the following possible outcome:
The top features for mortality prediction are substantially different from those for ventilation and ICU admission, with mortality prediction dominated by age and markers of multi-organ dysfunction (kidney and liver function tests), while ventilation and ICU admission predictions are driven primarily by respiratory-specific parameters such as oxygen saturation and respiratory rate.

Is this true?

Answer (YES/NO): NO